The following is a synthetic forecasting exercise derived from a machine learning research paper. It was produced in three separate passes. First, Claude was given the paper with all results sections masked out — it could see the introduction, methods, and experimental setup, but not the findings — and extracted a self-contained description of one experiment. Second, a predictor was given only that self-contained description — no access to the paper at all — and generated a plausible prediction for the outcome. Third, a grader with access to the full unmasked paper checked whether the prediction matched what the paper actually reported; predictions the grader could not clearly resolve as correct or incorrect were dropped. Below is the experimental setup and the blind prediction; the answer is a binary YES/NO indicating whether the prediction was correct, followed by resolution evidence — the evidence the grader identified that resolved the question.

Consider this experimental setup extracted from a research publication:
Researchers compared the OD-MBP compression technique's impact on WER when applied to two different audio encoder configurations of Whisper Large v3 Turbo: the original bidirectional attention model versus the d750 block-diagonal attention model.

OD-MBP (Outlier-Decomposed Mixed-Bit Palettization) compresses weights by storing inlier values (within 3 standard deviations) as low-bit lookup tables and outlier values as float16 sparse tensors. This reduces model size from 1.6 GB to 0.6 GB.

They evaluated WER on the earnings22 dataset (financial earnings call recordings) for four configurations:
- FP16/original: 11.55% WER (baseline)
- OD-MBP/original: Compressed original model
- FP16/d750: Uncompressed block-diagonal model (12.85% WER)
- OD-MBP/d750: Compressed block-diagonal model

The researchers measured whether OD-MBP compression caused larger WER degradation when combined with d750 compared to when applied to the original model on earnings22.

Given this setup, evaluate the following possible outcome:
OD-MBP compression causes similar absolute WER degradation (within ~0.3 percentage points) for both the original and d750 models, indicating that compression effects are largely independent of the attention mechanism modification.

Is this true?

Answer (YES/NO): NO